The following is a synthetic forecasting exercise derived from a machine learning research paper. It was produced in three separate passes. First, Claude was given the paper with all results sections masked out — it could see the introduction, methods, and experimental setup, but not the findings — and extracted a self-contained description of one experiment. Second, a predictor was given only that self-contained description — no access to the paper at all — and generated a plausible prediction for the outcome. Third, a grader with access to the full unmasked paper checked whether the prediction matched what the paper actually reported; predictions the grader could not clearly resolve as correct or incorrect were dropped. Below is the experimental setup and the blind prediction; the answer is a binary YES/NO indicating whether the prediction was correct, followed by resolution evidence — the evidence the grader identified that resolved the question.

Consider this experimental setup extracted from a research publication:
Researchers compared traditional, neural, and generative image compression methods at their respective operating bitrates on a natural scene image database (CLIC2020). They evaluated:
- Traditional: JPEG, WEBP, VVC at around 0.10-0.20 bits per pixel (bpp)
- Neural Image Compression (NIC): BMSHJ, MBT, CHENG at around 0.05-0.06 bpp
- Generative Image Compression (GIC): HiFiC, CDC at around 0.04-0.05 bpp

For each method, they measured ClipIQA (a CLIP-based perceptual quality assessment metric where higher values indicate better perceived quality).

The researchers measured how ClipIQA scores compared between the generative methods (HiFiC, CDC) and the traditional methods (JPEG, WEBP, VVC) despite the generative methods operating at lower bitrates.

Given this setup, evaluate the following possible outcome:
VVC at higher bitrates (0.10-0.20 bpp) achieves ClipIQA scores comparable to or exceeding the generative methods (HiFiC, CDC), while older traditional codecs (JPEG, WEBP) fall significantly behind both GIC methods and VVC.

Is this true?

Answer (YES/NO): NO